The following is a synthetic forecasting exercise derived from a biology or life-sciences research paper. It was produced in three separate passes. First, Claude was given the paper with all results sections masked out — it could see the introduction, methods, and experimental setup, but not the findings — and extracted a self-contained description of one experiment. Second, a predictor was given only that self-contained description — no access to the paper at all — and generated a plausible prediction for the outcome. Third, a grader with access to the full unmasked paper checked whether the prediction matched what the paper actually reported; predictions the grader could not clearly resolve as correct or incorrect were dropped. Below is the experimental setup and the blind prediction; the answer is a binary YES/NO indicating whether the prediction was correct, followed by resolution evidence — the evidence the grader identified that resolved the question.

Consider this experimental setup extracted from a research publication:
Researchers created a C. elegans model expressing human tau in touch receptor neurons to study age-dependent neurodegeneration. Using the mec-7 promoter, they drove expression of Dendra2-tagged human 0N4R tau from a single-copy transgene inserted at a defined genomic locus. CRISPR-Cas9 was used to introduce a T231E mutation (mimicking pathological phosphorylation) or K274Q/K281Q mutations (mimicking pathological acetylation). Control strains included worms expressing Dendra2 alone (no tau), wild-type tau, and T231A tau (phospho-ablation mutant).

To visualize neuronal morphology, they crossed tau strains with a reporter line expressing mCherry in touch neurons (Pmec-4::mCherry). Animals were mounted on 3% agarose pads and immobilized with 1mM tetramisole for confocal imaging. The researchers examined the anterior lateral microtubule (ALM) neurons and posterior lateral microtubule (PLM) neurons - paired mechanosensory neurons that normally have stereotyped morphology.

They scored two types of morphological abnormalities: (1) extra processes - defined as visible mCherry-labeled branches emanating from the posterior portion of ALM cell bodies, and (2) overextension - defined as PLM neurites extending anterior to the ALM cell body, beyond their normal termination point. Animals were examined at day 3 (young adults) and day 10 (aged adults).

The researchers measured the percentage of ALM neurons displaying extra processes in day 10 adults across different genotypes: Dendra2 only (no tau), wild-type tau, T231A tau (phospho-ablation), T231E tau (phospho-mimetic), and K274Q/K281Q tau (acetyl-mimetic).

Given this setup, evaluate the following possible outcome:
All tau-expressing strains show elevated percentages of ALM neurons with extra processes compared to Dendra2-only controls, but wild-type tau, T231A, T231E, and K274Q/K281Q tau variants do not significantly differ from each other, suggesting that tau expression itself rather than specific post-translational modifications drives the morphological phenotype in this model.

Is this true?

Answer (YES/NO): NO